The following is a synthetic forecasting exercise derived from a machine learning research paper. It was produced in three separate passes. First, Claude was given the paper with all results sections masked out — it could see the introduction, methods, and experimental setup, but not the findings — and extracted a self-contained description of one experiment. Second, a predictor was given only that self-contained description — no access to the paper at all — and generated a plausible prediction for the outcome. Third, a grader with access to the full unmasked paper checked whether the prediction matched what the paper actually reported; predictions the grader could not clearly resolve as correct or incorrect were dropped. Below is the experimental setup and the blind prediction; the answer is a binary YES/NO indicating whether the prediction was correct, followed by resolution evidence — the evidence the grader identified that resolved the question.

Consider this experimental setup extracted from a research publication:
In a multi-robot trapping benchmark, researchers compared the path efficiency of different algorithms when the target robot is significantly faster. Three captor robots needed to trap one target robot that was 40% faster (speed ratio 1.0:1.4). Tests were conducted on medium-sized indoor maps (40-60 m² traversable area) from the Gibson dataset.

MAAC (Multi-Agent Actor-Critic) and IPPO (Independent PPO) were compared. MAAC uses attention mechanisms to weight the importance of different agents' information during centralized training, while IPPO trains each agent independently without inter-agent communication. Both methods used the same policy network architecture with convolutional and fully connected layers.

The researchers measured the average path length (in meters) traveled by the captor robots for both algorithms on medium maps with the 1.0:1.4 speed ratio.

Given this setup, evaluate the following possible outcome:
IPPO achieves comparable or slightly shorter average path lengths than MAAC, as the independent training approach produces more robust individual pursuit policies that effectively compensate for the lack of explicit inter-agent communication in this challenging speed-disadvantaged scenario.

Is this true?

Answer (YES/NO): YES